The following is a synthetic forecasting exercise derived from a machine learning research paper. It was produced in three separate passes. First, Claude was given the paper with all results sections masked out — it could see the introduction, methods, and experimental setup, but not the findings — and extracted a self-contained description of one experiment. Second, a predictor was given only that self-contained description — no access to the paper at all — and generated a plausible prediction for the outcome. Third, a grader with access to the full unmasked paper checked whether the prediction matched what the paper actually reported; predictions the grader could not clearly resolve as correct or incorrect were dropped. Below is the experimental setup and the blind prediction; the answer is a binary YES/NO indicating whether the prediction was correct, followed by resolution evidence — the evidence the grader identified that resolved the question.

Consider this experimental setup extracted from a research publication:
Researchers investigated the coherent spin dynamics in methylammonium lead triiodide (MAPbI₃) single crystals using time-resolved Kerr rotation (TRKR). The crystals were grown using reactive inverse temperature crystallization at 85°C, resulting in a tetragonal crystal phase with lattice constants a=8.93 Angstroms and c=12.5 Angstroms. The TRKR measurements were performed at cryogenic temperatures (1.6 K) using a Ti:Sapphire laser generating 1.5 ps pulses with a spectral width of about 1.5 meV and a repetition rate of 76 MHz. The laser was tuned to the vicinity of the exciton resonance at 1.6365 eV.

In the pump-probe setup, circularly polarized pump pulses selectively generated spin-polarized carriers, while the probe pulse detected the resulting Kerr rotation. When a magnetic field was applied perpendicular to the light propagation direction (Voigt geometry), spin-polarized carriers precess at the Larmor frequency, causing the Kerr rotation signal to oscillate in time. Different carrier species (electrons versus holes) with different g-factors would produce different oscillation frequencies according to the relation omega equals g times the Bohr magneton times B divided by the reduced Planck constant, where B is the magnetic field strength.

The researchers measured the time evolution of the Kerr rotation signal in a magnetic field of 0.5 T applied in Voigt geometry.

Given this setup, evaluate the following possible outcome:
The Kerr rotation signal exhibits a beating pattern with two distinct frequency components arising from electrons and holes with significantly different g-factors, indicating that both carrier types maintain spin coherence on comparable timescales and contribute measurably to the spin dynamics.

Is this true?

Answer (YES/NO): YES